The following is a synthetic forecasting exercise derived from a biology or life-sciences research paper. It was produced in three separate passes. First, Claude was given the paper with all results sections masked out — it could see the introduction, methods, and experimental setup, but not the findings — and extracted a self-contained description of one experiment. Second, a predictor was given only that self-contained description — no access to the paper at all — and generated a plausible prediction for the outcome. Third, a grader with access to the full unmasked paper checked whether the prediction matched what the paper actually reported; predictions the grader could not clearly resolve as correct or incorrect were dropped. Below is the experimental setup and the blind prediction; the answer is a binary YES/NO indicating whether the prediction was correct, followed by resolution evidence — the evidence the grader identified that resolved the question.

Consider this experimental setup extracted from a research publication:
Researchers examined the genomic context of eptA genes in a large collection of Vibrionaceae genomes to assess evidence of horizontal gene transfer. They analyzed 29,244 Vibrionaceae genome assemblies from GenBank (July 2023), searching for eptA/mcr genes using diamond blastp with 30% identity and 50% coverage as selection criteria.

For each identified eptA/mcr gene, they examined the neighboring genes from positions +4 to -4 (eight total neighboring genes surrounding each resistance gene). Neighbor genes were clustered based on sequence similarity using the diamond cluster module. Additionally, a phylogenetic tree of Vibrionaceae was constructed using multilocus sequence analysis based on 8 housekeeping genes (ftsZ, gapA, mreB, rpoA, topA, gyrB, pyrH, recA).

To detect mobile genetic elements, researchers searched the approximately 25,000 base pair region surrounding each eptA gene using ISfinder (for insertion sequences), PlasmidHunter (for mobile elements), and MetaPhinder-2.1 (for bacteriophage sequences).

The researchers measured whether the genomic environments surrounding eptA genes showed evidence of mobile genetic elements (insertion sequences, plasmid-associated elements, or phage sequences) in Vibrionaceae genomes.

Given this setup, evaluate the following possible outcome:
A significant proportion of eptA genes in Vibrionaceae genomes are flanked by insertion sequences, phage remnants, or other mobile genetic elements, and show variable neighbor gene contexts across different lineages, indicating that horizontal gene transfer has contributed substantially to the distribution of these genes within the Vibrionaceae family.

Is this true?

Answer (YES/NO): NO